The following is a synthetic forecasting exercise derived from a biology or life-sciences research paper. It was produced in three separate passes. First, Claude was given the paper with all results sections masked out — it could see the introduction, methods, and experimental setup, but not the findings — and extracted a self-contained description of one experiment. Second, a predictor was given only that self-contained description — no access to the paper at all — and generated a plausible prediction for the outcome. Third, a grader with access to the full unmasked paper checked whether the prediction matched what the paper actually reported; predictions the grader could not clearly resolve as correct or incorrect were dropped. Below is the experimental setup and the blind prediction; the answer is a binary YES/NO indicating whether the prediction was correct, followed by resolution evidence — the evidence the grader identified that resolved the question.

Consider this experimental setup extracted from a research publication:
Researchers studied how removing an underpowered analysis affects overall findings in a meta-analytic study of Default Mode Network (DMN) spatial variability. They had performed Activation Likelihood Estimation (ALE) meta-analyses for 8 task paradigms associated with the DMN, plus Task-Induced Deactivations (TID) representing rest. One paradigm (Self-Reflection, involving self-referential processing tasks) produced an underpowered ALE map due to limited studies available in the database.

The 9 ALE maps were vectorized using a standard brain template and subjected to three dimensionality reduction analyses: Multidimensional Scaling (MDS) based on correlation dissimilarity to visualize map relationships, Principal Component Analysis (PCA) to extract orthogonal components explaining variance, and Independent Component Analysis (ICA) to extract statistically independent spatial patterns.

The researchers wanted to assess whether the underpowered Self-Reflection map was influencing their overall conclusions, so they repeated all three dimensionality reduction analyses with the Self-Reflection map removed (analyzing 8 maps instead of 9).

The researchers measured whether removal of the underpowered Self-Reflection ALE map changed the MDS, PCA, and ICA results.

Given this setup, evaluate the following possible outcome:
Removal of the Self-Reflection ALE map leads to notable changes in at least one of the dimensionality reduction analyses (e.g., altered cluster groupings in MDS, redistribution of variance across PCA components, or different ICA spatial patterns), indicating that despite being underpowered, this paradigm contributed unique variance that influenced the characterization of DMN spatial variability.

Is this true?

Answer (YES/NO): NO